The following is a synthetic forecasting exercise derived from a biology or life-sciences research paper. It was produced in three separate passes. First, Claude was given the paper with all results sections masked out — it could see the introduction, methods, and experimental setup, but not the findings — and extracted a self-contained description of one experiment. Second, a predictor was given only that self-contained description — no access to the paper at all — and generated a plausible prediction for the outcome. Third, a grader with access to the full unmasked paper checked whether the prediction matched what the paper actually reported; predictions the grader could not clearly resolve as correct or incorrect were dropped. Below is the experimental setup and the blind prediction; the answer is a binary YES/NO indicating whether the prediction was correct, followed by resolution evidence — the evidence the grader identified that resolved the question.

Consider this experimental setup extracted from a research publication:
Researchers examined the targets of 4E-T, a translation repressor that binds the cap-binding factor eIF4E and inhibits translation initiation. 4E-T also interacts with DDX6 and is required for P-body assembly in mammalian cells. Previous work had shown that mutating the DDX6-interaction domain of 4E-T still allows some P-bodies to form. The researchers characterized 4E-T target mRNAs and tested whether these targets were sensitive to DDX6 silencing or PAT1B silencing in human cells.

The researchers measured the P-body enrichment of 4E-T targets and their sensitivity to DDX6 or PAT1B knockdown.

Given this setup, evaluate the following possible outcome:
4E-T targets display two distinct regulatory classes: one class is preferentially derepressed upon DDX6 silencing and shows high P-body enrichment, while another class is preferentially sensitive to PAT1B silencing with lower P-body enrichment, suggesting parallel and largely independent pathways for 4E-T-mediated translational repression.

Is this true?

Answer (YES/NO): NO